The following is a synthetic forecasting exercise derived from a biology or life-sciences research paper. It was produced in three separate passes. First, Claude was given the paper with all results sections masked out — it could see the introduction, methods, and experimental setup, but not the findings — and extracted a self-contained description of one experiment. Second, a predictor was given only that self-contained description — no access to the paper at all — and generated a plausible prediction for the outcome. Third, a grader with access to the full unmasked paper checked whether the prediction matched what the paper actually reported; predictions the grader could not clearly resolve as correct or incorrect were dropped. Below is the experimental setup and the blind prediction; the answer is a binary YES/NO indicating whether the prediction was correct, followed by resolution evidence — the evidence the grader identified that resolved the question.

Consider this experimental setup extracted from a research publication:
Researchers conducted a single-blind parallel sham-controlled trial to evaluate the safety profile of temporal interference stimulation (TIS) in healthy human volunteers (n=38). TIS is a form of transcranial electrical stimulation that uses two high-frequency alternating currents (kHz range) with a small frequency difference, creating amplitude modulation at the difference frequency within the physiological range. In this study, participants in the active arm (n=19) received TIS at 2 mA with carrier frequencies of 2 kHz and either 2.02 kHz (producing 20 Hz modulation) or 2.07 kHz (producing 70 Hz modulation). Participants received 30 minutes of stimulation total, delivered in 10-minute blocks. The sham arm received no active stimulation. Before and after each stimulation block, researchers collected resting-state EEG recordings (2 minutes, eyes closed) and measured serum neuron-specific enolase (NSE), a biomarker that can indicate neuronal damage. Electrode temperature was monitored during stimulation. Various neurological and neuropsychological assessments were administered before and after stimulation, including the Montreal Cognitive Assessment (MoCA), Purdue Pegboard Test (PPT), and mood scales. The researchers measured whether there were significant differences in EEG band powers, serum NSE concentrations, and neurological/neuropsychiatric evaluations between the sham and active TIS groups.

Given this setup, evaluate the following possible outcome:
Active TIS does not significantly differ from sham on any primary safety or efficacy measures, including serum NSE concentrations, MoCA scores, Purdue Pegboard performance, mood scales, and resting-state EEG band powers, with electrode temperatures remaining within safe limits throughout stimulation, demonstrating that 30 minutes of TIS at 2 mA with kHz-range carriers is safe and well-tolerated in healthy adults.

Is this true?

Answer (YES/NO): YES